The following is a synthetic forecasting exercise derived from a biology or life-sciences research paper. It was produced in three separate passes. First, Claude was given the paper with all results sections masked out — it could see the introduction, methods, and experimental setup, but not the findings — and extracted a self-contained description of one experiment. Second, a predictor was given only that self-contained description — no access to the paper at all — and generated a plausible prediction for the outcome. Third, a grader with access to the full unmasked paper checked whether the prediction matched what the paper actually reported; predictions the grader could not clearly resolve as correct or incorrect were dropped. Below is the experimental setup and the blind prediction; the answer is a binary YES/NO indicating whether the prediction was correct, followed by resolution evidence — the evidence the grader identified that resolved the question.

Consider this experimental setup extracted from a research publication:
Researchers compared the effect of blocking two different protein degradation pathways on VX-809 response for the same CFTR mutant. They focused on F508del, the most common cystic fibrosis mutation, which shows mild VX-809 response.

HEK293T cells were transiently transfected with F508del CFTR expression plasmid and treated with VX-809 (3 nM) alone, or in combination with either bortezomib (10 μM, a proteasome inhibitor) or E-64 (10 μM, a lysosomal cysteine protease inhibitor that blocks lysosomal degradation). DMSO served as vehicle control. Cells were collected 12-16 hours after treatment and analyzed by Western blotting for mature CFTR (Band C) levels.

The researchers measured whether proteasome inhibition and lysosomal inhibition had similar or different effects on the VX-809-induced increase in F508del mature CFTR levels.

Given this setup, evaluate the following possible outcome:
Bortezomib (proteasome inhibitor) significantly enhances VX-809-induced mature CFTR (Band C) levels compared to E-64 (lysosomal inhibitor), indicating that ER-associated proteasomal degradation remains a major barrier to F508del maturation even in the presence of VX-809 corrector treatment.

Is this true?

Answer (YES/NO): NO